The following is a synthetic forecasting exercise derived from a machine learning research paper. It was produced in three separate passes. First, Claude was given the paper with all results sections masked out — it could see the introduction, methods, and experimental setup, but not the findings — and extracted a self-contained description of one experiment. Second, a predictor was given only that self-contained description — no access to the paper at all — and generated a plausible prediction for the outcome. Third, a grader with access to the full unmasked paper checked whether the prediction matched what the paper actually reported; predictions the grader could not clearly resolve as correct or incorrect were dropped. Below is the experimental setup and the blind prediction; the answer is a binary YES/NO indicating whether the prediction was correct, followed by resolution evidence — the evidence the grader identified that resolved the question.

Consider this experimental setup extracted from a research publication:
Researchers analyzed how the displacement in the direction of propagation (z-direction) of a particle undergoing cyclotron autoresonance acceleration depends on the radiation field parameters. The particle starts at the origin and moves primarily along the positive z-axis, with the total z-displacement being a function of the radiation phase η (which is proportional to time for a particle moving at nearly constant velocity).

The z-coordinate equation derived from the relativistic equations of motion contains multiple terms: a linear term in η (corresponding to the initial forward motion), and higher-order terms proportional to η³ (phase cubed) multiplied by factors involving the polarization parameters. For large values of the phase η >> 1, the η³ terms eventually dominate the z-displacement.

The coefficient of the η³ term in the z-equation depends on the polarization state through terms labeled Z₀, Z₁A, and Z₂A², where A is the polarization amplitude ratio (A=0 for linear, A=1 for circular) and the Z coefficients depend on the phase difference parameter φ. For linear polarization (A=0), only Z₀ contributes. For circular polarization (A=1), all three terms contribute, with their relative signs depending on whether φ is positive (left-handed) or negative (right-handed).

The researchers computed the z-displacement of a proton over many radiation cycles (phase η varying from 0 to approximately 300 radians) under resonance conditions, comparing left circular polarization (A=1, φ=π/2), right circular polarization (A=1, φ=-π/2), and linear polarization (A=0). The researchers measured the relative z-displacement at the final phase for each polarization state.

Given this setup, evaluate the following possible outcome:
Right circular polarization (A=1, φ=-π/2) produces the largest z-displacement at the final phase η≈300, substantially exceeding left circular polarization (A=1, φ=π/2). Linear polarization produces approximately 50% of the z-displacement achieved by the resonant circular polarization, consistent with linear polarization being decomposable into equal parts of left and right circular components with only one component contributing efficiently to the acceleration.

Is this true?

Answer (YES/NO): NO